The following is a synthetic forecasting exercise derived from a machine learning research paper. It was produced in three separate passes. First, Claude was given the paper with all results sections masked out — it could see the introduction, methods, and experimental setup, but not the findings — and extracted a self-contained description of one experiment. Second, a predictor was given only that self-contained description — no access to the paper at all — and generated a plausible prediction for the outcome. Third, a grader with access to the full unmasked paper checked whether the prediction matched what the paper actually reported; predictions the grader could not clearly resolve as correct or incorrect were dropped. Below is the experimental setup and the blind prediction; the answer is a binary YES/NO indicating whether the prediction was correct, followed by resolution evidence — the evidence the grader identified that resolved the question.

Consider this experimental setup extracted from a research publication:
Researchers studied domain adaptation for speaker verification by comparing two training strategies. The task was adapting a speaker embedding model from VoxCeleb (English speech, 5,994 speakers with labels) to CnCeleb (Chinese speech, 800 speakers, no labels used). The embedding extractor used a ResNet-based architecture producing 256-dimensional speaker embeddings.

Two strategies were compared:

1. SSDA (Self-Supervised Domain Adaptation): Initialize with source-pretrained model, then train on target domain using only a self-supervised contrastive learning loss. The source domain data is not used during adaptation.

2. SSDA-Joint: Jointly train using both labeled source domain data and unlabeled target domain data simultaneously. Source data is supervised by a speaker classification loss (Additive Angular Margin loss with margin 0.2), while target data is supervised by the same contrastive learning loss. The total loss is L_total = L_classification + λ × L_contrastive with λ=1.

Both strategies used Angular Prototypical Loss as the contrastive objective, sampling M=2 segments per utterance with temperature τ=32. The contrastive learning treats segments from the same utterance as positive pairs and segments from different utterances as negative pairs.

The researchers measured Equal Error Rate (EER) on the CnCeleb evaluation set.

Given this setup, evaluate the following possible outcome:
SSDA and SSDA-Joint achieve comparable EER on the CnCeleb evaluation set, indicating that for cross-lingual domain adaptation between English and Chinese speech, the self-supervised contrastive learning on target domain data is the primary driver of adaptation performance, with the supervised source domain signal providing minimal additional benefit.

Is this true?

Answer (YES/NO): NO